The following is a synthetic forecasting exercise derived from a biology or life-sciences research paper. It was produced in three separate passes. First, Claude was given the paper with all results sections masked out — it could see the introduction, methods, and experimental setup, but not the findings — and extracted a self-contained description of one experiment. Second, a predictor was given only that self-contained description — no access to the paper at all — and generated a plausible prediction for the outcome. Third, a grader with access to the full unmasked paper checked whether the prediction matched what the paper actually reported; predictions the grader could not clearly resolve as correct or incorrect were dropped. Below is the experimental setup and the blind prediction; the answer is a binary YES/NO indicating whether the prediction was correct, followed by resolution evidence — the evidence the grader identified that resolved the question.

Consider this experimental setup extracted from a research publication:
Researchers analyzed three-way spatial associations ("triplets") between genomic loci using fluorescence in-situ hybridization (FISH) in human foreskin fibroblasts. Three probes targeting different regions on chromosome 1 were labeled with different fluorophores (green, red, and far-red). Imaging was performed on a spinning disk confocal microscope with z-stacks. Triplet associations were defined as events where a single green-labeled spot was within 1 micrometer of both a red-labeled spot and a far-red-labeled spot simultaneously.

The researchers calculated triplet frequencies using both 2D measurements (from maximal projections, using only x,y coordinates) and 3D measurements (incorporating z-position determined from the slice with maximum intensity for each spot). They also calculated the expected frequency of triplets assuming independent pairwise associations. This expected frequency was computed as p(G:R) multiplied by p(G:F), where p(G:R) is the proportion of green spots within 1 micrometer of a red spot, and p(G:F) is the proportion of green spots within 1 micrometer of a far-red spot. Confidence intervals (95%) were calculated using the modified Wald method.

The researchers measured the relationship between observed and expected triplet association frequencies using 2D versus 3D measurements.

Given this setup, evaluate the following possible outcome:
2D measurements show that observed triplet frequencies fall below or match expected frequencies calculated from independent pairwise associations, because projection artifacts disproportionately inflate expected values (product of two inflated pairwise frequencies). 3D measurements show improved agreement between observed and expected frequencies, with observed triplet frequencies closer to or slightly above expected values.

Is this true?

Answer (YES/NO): NO